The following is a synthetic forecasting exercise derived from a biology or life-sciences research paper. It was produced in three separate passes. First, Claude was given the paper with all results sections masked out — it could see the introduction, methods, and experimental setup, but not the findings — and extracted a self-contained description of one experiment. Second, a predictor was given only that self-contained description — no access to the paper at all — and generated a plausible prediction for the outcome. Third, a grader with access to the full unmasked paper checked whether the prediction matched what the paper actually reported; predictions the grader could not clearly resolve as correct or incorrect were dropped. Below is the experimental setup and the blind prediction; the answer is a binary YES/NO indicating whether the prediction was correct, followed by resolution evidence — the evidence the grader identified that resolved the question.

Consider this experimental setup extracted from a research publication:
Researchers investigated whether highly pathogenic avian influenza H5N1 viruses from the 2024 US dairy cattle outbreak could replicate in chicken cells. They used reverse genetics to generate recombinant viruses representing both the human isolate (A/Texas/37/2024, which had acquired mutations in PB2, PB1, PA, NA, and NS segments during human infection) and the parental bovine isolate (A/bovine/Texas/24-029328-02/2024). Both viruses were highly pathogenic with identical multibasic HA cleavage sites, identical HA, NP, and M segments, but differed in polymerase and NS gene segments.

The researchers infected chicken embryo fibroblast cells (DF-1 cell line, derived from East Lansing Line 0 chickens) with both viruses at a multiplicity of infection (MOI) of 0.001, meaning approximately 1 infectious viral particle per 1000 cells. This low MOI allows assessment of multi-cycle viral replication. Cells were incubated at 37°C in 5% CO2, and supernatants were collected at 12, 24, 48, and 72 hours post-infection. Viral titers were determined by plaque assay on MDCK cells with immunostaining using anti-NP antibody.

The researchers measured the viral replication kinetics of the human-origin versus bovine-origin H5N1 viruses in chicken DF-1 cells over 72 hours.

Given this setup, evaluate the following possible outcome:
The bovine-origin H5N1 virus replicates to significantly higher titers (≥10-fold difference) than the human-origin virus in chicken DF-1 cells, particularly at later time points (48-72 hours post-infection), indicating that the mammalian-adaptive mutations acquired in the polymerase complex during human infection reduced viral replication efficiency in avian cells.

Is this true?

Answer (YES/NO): NO